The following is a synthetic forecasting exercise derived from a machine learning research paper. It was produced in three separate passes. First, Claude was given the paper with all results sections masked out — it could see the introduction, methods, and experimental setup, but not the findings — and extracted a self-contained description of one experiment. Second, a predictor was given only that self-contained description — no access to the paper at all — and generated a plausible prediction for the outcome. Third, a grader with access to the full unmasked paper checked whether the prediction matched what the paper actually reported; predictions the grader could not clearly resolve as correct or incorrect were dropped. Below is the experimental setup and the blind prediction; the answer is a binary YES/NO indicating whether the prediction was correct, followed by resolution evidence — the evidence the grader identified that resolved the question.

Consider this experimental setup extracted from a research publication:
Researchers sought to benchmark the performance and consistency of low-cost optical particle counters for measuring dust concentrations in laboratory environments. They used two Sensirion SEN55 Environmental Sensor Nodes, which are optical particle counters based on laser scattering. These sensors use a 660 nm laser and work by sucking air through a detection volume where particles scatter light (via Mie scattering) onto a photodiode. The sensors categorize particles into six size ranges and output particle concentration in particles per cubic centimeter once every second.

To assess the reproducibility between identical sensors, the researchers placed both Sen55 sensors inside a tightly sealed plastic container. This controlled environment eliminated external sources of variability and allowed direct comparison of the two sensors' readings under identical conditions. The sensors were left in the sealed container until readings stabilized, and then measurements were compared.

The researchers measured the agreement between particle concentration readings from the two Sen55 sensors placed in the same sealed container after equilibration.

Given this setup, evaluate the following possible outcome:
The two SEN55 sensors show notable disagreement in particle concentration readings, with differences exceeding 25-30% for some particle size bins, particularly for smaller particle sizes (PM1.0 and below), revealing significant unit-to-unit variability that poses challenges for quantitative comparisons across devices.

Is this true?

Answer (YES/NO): NO